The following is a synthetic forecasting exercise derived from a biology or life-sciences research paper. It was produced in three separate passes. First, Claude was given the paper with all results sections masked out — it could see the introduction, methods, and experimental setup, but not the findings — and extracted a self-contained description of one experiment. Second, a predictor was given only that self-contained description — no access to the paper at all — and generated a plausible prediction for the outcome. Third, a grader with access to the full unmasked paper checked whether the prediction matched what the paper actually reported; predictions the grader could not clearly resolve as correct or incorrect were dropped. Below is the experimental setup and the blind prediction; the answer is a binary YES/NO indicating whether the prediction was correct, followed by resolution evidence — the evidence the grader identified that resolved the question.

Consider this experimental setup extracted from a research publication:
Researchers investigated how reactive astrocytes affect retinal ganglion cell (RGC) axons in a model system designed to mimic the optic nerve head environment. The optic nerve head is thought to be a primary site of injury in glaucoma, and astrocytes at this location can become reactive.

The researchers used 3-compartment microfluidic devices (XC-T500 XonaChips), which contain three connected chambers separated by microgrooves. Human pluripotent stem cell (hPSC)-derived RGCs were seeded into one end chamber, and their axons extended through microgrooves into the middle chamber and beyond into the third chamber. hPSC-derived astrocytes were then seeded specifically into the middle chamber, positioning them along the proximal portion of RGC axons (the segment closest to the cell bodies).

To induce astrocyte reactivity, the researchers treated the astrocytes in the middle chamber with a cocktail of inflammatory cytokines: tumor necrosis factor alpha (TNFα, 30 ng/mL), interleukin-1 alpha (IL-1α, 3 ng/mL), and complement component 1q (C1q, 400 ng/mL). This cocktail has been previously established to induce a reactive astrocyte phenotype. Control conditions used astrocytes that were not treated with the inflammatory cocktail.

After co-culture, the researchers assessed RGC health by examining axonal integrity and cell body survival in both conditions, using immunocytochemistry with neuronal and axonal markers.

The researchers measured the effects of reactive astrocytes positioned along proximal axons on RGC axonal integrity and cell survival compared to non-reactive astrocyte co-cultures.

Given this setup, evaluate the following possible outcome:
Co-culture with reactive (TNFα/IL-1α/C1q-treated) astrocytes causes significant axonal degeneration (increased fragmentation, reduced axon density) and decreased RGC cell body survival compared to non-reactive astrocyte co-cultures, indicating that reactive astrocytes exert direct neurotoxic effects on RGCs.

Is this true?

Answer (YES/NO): YES